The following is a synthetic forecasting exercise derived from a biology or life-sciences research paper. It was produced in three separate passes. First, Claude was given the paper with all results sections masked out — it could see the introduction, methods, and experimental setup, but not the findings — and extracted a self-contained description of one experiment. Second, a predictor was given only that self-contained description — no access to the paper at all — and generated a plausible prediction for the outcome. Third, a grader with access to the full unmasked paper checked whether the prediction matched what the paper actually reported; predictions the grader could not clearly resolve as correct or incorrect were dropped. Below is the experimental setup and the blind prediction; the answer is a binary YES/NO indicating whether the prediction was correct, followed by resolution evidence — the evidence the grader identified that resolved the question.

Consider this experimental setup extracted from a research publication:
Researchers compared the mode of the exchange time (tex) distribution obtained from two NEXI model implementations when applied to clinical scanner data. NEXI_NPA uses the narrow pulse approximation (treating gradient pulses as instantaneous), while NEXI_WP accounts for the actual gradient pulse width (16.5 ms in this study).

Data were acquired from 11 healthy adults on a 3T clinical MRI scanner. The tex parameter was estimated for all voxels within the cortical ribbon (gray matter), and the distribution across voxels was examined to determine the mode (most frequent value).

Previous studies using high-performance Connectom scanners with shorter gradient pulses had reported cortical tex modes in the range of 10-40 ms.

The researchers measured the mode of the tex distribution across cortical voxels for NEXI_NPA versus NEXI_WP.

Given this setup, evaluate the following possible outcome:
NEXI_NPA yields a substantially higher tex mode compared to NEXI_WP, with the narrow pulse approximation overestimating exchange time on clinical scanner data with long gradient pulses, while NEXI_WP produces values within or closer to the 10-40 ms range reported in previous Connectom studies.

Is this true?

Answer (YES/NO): NO